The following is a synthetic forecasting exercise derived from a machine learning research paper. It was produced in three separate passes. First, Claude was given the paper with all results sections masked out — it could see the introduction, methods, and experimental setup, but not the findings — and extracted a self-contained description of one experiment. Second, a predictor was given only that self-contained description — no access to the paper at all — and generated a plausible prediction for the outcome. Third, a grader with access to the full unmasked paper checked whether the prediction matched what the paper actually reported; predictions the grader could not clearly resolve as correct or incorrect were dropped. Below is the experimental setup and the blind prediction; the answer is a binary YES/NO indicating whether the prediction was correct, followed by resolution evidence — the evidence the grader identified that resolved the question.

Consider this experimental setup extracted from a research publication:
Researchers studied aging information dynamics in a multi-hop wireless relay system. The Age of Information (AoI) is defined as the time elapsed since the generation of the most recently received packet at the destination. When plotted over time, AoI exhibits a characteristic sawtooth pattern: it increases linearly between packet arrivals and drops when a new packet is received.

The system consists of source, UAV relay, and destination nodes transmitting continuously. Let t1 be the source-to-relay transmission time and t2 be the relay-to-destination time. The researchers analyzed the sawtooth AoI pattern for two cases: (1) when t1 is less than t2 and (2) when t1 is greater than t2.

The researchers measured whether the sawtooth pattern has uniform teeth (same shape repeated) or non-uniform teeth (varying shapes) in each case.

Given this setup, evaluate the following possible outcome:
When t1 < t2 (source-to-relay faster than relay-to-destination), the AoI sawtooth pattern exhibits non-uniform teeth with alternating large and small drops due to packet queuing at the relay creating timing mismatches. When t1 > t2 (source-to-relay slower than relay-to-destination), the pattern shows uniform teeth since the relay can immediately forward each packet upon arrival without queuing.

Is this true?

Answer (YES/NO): NO